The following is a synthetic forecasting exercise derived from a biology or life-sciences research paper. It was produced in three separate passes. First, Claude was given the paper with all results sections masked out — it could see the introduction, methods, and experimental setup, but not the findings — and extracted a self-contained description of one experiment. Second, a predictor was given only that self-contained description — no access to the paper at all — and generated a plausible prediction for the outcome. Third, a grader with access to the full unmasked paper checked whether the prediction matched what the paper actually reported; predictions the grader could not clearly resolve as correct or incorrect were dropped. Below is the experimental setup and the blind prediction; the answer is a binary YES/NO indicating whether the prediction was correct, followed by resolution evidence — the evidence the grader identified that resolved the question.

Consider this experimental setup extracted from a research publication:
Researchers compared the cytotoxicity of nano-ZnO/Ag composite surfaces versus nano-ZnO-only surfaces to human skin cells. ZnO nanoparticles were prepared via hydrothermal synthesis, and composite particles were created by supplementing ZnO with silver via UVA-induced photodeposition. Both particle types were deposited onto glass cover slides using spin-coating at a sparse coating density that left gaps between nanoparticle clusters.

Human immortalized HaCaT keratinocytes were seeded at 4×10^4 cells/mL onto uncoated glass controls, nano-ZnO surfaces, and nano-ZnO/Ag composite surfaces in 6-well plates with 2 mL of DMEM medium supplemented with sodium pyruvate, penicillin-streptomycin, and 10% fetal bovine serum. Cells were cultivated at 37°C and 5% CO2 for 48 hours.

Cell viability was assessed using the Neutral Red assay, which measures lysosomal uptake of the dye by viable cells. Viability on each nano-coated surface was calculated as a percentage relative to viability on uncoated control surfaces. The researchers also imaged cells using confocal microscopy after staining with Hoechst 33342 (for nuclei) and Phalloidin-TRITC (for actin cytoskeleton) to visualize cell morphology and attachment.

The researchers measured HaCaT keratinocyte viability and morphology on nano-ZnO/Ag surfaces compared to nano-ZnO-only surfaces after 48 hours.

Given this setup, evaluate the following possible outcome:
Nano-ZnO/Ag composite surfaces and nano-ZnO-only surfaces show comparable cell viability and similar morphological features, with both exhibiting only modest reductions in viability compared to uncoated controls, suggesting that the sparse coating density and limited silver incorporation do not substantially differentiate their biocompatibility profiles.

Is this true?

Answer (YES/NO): NO